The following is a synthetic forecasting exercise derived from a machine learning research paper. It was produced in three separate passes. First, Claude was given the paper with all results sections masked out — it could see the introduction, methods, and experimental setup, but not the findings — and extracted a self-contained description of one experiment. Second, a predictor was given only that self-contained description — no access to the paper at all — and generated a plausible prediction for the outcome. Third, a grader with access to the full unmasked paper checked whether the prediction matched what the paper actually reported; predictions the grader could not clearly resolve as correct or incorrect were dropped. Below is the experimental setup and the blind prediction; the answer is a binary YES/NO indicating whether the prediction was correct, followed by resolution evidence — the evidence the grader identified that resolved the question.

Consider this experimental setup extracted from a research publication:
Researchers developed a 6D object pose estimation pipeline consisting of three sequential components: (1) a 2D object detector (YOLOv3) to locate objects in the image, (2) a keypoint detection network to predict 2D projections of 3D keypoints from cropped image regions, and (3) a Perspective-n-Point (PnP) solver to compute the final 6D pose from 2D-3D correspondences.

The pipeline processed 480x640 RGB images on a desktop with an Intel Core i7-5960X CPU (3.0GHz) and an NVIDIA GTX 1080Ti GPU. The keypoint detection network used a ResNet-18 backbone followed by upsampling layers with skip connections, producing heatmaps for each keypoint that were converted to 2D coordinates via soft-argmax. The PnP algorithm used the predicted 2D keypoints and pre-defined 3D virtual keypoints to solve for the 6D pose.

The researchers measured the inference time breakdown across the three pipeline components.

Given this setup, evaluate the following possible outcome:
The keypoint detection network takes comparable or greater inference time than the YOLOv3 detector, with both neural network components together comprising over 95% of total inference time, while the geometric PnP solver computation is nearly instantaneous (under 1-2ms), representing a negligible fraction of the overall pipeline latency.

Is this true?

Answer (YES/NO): NO